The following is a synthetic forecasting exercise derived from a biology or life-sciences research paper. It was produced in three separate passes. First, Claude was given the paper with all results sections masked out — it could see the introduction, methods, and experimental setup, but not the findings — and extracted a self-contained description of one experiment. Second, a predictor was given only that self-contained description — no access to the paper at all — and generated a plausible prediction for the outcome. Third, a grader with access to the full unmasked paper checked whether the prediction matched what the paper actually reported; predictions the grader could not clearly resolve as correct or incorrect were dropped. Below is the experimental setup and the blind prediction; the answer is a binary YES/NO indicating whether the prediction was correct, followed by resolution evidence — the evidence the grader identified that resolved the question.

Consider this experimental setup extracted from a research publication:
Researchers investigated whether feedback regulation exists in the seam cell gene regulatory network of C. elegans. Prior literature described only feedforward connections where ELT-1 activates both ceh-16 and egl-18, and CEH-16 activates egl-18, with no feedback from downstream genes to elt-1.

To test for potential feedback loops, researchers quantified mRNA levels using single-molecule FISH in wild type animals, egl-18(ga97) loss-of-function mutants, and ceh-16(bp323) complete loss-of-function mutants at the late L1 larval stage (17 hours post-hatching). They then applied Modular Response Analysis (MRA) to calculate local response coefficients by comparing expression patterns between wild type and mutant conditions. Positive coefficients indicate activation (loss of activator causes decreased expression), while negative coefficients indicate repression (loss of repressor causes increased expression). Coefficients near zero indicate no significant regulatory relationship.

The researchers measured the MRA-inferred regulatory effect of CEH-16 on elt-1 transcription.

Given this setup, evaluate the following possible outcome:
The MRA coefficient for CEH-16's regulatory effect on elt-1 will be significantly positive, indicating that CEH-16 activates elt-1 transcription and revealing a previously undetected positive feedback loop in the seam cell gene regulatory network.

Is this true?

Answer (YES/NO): NO